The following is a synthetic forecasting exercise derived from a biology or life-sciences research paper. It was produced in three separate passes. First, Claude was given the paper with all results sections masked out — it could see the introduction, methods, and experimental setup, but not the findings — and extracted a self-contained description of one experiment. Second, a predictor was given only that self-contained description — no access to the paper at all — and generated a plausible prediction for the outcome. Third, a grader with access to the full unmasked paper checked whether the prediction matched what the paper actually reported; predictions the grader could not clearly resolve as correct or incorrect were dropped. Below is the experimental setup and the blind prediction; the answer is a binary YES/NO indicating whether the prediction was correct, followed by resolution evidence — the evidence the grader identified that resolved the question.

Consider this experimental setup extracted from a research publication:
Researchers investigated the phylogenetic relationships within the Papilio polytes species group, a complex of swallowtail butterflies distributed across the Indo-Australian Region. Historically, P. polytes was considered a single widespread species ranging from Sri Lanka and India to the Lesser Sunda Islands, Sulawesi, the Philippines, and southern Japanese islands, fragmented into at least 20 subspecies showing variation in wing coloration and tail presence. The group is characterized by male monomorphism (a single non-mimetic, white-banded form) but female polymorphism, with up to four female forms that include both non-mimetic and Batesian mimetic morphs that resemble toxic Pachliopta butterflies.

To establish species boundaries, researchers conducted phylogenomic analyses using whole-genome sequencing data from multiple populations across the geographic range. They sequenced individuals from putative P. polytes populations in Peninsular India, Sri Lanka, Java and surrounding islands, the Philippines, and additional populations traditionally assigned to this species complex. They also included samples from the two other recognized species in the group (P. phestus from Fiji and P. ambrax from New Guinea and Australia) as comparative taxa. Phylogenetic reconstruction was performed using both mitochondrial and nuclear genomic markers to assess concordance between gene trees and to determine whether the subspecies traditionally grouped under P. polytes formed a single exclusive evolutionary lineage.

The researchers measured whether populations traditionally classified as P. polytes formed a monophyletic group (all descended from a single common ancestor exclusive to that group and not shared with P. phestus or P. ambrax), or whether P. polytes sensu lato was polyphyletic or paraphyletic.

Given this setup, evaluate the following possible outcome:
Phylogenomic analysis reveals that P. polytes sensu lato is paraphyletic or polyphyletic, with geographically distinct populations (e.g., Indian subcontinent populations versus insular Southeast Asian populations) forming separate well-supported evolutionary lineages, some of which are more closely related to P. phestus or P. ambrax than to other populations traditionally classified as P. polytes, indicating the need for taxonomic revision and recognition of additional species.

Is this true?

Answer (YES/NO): YES